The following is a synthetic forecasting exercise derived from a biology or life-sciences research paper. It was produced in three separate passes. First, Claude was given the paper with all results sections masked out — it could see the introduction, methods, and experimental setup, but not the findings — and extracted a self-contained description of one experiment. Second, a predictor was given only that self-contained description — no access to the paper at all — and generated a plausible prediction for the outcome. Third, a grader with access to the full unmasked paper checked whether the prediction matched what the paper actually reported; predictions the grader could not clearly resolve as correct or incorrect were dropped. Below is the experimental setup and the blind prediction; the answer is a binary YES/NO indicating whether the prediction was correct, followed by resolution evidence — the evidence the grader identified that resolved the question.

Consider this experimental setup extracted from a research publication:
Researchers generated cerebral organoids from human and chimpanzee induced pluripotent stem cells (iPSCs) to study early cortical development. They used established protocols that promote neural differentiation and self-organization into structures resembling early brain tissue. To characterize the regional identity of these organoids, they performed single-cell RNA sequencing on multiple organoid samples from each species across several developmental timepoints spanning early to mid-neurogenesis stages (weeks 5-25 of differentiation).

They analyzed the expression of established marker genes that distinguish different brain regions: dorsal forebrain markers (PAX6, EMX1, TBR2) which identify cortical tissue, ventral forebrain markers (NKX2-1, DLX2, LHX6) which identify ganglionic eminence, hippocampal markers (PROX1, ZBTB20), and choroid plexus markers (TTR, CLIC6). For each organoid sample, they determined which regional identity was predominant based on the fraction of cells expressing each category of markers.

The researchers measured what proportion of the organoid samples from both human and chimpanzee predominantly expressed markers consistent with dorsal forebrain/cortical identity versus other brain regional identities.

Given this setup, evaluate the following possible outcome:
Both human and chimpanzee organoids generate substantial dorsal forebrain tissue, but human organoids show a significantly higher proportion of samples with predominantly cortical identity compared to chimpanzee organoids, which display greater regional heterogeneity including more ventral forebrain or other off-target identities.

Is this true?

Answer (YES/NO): NO